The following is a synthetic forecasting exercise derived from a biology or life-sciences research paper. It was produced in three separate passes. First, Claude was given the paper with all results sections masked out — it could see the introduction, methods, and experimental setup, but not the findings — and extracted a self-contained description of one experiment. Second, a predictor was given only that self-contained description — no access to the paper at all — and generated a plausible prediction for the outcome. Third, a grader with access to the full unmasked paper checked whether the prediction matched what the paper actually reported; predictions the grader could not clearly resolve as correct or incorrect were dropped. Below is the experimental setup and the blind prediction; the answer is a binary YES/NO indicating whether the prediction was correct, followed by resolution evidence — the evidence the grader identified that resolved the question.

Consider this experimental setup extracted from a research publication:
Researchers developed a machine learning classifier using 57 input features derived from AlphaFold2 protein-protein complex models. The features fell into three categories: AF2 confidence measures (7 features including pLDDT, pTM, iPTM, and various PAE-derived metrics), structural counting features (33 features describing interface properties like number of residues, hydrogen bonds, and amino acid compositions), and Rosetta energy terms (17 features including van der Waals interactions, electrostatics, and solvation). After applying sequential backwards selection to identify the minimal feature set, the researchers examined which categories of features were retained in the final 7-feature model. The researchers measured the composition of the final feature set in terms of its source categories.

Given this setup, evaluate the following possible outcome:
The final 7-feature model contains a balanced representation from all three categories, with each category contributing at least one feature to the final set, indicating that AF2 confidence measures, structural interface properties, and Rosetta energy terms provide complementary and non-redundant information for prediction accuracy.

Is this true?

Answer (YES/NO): NO